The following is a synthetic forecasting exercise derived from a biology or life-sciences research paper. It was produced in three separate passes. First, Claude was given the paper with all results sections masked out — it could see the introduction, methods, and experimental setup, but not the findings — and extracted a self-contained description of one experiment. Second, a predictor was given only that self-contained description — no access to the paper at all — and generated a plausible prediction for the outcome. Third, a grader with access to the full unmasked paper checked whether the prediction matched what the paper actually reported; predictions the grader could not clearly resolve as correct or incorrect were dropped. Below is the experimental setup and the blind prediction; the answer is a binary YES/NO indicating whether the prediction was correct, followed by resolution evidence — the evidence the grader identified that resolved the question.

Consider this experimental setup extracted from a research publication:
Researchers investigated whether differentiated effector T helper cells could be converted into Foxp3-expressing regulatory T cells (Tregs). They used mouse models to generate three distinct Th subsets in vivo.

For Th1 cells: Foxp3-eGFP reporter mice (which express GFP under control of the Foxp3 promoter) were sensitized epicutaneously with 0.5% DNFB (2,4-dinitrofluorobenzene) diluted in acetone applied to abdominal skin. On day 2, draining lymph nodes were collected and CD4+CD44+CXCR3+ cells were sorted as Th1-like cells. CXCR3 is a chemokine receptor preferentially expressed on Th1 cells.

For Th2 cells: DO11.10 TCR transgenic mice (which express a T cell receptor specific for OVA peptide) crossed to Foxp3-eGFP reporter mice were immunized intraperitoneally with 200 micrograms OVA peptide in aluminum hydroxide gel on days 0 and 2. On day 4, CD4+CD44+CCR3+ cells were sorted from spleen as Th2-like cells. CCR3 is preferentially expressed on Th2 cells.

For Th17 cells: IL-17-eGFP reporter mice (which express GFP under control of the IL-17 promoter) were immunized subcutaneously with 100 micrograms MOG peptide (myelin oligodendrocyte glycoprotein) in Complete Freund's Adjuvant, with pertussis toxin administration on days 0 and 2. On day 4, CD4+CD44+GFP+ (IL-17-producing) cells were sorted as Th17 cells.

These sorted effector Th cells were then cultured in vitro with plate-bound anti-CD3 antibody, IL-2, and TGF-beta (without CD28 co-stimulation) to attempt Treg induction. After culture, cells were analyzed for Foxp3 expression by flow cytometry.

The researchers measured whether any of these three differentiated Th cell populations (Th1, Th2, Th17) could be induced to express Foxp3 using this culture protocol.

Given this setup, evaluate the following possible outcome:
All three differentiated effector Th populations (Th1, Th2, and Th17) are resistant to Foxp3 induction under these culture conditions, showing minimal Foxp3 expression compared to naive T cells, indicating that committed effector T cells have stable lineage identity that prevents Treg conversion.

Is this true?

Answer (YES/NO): NO